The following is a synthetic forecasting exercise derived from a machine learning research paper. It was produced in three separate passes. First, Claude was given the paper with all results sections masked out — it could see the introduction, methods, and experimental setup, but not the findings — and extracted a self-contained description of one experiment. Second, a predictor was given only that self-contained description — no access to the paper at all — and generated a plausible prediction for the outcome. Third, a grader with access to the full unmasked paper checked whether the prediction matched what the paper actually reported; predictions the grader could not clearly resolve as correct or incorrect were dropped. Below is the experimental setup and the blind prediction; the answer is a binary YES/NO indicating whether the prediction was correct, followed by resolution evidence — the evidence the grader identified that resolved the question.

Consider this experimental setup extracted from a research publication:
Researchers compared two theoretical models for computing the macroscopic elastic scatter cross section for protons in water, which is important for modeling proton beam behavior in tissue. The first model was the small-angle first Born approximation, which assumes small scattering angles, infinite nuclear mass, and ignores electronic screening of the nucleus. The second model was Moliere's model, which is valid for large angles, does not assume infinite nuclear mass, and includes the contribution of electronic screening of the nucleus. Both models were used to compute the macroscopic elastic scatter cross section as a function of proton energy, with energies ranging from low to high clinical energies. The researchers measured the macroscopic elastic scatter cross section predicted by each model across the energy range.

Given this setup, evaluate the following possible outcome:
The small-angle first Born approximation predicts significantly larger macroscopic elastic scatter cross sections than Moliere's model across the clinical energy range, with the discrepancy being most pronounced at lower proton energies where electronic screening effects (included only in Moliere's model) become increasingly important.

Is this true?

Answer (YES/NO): NO